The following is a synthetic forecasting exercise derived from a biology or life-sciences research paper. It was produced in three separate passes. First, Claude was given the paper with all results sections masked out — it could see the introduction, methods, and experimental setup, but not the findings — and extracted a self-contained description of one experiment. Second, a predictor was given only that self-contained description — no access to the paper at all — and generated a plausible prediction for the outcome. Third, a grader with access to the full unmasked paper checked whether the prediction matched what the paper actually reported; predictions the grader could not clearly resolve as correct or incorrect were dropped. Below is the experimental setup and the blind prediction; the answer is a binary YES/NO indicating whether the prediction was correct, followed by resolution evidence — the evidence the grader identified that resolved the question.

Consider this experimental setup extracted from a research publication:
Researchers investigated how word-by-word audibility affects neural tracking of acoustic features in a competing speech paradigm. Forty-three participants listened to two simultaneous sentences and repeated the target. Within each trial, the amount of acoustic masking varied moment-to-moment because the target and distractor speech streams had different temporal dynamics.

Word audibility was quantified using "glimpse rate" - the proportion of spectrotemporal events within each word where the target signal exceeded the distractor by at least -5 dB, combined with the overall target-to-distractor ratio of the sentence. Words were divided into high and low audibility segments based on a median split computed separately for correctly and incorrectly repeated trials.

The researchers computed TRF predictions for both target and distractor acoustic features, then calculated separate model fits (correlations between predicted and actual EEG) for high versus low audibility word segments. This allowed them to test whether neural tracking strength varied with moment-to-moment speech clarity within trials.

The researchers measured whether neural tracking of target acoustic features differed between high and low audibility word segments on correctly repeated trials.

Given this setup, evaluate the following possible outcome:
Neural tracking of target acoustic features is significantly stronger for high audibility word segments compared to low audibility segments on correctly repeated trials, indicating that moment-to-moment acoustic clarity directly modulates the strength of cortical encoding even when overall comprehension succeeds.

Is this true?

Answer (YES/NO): YES